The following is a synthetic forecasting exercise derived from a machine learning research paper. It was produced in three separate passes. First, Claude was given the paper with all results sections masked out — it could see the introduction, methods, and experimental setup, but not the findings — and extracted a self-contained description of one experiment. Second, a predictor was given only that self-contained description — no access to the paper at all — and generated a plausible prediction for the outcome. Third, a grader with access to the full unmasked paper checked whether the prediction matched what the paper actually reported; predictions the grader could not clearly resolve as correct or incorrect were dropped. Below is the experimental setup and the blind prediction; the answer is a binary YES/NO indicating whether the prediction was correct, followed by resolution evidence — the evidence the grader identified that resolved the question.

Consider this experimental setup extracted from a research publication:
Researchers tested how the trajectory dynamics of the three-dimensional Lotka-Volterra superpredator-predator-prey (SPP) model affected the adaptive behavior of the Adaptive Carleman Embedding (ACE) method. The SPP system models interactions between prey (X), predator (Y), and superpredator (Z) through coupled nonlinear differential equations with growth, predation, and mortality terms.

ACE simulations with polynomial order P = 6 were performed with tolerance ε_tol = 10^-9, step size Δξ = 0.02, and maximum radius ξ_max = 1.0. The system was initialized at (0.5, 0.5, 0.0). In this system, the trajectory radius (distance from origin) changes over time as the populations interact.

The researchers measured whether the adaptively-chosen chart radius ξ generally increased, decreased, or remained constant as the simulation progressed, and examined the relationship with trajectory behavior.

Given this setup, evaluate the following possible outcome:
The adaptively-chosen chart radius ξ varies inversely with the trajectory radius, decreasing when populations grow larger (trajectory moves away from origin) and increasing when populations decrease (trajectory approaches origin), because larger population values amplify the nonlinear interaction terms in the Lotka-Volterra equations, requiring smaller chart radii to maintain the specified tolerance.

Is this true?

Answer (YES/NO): NO